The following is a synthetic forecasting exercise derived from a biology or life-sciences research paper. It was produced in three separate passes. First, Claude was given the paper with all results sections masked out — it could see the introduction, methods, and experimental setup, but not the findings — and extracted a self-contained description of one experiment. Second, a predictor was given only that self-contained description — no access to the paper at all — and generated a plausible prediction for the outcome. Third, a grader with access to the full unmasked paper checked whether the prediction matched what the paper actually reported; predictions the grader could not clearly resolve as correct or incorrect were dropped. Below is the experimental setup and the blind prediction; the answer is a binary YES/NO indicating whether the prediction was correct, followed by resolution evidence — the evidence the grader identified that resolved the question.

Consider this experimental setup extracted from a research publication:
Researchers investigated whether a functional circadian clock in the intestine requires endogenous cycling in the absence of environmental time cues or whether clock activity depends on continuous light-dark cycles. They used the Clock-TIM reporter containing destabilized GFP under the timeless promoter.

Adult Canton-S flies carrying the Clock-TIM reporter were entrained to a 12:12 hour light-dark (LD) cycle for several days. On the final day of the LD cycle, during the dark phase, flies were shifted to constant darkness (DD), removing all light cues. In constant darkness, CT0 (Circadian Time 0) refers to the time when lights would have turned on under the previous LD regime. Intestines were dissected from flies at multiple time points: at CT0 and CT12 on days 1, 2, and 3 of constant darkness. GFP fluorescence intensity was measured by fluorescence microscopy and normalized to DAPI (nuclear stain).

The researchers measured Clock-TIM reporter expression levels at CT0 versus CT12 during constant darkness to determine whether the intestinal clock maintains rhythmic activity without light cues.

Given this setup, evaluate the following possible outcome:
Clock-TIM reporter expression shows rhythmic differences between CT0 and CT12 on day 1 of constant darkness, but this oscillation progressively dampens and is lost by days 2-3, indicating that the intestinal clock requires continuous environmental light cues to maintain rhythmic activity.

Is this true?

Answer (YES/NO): NO